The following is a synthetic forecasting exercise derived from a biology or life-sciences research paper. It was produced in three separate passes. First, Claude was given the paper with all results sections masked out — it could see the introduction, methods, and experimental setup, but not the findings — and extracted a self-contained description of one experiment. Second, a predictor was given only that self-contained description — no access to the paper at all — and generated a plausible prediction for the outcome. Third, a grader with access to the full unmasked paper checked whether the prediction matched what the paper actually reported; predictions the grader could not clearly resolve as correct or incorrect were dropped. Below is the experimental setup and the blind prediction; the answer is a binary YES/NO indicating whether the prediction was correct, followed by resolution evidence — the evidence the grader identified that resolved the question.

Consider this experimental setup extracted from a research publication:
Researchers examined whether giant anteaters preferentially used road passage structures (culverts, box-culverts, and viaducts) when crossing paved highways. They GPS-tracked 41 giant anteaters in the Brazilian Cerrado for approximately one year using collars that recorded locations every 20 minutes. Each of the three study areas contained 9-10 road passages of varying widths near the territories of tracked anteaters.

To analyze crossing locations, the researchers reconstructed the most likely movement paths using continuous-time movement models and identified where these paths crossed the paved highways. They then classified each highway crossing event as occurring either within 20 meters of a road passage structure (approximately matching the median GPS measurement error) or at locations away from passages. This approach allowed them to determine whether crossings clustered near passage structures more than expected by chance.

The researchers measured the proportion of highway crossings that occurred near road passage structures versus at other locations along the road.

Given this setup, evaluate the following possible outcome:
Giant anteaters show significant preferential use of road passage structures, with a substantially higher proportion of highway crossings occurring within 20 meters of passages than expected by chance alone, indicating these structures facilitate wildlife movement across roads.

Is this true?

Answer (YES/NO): NO